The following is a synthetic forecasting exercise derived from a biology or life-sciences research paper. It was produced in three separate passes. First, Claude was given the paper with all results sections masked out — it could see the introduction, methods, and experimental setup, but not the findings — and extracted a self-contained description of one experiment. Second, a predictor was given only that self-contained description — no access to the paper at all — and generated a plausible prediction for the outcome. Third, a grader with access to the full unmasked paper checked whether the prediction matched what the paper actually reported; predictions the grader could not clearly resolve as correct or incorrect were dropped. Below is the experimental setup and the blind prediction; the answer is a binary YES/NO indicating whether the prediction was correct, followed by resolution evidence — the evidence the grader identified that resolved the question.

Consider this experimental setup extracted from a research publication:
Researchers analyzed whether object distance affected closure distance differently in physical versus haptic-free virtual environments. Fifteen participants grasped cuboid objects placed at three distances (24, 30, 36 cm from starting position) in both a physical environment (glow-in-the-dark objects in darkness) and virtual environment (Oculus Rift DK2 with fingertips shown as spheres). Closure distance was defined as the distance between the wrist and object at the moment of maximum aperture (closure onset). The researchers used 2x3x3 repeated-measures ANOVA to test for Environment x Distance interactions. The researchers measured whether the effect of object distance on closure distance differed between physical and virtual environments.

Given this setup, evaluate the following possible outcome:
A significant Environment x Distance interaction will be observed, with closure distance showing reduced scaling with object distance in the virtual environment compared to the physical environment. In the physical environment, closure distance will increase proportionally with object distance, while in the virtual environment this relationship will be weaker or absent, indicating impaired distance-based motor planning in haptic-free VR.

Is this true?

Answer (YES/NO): NO